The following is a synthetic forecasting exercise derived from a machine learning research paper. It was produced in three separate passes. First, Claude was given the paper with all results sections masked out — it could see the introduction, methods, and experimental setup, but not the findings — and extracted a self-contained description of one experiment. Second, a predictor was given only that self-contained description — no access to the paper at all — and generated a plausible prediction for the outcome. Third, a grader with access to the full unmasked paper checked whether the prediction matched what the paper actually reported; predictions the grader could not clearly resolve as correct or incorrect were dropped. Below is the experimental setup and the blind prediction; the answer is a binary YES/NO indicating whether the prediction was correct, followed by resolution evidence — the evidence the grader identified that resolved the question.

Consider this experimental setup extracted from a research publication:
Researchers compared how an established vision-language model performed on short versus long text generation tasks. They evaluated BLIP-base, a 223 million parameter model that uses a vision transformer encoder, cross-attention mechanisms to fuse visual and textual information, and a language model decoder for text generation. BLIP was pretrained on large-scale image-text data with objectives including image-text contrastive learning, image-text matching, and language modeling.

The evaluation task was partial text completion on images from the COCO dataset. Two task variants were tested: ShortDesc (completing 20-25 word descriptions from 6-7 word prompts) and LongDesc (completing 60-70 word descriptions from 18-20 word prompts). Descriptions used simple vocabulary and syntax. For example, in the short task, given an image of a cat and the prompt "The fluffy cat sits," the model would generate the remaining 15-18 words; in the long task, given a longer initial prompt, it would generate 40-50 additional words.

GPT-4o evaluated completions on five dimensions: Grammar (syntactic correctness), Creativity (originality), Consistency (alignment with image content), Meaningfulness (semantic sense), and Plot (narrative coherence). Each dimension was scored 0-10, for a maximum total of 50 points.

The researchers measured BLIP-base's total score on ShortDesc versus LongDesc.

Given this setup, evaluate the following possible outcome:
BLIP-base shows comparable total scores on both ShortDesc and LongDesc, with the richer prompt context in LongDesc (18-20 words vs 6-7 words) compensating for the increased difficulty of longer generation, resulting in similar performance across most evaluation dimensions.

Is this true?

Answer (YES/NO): YES